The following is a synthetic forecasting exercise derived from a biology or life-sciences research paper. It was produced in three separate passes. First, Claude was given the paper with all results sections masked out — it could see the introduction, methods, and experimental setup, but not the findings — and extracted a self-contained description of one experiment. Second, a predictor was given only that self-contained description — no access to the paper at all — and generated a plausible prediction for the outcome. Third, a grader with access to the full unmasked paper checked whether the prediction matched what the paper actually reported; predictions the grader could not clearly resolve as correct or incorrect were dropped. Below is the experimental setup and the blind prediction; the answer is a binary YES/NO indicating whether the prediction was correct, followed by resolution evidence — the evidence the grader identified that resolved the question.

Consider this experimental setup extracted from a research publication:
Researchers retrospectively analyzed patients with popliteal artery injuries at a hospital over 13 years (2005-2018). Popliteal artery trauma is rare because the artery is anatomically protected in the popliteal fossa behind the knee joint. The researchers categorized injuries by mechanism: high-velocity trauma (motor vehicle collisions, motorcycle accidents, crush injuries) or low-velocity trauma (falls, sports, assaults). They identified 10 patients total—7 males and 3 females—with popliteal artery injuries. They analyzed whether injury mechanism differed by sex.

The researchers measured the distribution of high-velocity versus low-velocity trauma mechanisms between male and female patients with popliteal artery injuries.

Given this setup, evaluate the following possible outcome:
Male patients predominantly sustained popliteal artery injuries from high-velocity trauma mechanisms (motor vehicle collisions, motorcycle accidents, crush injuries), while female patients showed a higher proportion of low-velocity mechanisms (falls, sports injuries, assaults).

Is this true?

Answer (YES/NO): YES